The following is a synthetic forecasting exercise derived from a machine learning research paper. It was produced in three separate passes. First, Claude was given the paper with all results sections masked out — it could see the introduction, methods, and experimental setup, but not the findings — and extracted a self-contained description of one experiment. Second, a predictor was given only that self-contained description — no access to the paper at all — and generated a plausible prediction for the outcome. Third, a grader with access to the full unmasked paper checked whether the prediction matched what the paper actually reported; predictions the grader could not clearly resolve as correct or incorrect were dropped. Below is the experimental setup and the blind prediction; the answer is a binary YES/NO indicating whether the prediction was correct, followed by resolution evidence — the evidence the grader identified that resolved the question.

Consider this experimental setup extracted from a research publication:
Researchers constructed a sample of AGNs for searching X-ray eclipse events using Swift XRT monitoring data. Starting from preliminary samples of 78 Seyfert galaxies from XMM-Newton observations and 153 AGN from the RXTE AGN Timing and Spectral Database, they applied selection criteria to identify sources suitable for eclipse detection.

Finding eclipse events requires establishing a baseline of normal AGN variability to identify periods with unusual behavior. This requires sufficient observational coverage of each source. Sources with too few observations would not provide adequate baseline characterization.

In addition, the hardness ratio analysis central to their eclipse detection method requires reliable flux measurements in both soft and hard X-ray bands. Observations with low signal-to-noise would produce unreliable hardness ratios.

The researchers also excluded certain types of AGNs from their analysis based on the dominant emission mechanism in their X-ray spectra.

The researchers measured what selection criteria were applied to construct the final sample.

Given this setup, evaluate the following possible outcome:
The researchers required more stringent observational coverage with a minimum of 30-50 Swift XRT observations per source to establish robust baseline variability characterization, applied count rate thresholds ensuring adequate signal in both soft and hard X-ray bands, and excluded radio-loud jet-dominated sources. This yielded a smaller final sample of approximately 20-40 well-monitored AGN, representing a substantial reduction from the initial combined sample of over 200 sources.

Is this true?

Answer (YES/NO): NO